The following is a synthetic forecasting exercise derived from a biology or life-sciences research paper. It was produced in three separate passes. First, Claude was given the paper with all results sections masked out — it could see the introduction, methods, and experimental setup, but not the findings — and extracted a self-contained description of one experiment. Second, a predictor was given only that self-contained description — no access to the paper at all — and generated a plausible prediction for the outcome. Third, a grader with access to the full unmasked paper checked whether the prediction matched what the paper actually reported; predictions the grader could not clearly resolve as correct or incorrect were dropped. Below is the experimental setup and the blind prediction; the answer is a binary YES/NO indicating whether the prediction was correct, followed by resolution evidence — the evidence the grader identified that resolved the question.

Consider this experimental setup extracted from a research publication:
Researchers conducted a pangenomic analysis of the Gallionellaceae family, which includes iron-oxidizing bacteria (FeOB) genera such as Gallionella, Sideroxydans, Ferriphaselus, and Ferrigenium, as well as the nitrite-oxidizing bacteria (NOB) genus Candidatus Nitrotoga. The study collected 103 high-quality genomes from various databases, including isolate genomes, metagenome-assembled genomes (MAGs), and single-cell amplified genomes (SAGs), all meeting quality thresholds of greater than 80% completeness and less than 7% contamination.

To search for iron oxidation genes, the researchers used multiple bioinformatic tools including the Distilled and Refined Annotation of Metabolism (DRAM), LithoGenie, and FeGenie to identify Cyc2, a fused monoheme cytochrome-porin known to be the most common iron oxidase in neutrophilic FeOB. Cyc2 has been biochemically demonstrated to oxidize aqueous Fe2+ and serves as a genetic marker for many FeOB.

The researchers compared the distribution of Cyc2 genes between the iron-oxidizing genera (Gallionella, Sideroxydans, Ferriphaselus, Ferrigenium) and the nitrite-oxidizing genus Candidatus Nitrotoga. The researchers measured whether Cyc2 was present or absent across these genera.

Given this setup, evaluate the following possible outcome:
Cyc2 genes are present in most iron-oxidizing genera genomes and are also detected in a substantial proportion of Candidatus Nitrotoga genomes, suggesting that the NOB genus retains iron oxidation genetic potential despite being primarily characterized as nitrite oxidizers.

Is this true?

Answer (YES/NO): NO